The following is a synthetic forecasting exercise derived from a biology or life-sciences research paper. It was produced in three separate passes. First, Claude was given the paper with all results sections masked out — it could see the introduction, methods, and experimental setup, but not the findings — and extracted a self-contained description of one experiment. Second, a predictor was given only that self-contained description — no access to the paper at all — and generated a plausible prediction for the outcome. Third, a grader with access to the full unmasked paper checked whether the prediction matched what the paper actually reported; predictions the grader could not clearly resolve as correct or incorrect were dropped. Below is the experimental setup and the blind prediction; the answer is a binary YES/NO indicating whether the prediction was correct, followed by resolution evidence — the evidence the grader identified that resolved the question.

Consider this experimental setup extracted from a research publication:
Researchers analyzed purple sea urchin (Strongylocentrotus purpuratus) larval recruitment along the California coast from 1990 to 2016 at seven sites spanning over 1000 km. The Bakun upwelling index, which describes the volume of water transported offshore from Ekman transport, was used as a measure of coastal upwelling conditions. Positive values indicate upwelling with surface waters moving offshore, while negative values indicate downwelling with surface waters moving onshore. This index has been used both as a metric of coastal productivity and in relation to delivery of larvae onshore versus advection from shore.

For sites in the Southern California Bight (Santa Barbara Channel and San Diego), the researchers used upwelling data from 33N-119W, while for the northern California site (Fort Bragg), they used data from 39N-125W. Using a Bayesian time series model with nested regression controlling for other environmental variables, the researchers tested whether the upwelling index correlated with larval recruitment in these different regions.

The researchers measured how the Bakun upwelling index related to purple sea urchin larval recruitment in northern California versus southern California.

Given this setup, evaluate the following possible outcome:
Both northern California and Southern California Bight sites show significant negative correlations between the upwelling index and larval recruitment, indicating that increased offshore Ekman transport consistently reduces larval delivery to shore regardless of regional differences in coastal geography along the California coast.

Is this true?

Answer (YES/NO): NO